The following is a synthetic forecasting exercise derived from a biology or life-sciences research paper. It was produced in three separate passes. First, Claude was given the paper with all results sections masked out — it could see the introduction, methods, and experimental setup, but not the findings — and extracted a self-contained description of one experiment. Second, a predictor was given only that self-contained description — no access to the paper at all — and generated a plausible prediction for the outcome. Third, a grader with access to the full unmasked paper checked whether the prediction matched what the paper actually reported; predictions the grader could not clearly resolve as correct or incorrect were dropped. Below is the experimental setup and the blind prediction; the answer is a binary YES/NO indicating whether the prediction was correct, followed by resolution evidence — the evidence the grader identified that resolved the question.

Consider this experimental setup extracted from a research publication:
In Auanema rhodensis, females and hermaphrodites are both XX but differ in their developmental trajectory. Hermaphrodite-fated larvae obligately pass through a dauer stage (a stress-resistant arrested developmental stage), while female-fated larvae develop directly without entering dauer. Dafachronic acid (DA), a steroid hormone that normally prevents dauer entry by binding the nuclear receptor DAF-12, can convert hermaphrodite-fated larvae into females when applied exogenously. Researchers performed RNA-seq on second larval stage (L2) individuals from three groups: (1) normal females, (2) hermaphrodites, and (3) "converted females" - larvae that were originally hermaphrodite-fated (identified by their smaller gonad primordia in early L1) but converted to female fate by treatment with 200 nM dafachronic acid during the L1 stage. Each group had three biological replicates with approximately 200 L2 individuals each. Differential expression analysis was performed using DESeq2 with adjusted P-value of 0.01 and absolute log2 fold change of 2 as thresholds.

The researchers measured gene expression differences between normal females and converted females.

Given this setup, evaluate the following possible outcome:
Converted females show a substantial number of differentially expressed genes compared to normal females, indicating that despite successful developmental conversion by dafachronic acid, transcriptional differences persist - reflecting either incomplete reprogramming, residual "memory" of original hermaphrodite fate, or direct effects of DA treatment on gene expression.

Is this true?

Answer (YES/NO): NO